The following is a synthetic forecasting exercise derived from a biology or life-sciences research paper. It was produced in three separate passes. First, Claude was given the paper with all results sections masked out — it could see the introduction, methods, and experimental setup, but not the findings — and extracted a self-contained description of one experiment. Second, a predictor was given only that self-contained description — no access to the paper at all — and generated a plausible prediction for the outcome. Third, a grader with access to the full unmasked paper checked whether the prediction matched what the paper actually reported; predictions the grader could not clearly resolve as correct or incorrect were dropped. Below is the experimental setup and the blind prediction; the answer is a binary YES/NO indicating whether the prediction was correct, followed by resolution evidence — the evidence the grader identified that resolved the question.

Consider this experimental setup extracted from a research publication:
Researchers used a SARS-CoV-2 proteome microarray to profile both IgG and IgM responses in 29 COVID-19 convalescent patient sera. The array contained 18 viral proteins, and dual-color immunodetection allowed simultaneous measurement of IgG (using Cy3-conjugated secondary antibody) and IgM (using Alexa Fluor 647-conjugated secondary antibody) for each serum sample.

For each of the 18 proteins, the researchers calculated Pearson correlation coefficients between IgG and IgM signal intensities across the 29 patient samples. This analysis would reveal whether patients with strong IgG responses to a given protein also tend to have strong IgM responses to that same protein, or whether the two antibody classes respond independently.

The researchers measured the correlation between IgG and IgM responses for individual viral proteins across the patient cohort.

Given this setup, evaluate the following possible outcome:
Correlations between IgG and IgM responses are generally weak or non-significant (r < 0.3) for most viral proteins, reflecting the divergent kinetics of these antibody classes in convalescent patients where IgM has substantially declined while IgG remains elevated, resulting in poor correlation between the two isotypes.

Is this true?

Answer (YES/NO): YES